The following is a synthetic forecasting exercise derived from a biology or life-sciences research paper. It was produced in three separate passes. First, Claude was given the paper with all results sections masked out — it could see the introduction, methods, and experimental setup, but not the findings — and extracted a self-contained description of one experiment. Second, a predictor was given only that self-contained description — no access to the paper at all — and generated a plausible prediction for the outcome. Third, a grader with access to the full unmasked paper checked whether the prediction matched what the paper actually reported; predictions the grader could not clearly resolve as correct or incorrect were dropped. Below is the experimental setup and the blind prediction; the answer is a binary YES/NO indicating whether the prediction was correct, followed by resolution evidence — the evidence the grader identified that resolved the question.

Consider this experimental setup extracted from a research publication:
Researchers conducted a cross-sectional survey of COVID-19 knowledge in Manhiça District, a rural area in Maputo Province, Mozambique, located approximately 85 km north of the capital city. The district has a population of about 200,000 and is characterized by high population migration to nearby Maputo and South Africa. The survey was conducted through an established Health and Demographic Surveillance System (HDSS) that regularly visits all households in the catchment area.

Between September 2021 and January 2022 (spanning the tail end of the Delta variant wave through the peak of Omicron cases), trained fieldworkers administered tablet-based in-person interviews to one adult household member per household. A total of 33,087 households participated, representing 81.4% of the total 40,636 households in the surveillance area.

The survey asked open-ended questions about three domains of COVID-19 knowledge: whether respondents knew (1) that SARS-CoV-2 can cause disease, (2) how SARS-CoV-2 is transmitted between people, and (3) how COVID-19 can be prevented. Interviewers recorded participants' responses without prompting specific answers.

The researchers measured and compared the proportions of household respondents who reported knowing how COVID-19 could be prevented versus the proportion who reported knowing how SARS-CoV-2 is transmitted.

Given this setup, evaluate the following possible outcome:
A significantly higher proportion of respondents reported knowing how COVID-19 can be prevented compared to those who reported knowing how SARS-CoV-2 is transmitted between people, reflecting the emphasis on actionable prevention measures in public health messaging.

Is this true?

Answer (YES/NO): YES